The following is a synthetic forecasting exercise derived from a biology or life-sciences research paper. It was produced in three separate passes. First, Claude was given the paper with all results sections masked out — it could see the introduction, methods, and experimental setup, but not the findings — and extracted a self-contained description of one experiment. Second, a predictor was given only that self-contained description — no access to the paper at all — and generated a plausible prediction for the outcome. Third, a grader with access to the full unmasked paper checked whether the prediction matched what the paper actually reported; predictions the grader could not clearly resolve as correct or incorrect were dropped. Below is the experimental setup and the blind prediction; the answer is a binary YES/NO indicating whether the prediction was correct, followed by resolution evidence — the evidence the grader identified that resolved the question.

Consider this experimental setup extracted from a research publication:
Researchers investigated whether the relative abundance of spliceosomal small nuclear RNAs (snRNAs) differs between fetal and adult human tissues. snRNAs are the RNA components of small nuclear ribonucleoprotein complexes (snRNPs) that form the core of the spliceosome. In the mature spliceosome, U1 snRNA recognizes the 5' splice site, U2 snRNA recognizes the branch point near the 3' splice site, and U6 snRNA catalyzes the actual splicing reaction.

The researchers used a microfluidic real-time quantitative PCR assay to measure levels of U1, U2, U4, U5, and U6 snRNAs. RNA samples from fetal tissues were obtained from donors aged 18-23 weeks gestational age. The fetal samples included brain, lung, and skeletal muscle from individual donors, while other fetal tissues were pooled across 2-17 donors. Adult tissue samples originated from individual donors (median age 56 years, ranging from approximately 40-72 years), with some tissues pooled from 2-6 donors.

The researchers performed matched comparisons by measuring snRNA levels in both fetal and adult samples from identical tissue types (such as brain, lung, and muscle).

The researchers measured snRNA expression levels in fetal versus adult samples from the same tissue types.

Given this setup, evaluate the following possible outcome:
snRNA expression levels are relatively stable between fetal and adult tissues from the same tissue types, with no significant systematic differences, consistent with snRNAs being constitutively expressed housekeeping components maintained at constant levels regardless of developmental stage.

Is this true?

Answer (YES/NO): NO